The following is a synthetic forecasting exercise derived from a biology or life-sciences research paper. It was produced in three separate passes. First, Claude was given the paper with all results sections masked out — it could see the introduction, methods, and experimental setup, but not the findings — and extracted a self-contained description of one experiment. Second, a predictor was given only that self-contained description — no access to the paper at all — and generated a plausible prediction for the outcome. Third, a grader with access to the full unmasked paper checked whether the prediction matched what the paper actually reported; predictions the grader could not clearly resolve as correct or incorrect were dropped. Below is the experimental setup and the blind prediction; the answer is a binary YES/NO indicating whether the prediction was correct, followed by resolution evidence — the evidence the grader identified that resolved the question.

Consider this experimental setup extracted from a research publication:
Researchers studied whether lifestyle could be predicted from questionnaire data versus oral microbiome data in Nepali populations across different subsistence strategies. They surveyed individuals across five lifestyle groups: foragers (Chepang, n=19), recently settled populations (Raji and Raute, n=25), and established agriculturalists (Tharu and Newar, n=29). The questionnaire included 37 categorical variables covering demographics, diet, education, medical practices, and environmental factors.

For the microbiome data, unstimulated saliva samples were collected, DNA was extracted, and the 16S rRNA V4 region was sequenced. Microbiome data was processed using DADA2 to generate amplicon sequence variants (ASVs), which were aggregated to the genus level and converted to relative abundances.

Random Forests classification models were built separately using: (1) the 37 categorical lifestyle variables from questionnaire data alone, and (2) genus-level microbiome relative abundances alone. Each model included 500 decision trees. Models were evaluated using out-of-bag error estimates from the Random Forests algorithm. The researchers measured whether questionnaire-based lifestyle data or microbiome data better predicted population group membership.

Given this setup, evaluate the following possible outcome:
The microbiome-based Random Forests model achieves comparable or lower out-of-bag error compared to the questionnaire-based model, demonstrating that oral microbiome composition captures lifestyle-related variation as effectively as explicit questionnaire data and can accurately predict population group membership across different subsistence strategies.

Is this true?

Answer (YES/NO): NO